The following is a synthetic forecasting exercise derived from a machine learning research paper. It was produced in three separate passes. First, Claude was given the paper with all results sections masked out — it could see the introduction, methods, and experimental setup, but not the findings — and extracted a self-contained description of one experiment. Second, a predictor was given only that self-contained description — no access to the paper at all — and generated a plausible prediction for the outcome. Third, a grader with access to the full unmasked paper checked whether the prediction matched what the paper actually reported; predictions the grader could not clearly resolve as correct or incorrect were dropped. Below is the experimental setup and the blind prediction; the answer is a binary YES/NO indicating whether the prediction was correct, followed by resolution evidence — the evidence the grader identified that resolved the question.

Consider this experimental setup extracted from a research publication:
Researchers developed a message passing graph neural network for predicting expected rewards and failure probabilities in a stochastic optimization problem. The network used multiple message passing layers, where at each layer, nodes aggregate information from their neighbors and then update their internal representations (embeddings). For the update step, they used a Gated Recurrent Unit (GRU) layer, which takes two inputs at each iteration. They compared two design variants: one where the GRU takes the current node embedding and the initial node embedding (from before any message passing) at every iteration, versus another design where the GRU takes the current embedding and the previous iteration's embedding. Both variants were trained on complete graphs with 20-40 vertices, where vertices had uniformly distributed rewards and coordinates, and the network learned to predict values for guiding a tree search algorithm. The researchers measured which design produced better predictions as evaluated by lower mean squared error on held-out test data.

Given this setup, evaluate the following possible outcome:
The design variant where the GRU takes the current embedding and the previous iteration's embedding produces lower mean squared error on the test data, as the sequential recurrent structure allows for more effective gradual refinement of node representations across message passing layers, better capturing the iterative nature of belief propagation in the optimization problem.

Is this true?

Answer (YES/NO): YES